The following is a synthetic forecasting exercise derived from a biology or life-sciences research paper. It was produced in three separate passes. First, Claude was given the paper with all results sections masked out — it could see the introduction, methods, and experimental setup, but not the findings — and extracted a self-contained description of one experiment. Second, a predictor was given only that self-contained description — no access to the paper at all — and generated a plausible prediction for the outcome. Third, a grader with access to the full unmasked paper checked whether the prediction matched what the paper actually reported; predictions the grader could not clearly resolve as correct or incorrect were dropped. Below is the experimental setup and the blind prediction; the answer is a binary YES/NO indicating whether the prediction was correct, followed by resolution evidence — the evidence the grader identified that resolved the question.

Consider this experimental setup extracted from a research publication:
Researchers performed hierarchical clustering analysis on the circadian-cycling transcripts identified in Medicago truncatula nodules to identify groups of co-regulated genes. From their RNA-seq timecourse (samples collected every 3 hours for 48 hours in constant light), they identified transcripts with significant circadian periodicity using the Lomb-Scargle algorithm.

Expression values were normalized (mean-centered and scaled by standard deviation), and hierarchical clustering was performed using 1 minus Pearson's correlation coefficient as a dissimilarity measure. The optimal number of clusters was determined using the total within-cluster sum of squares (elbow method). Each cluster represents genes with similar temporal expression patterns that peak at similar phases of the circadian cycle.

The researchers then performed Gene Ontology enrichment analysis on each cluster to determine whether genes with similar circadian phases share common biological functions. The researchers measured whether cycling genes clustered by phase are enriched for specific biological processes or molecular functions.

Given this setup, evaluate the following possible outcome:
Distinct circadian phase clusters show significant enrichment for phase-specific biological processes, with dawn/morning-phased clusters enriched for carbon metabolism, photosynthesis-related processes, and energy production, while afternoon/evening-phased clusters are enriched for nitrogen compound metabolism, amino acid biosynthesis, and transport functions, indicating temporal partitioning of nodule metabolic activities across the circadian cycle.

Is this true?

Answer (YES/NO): NO